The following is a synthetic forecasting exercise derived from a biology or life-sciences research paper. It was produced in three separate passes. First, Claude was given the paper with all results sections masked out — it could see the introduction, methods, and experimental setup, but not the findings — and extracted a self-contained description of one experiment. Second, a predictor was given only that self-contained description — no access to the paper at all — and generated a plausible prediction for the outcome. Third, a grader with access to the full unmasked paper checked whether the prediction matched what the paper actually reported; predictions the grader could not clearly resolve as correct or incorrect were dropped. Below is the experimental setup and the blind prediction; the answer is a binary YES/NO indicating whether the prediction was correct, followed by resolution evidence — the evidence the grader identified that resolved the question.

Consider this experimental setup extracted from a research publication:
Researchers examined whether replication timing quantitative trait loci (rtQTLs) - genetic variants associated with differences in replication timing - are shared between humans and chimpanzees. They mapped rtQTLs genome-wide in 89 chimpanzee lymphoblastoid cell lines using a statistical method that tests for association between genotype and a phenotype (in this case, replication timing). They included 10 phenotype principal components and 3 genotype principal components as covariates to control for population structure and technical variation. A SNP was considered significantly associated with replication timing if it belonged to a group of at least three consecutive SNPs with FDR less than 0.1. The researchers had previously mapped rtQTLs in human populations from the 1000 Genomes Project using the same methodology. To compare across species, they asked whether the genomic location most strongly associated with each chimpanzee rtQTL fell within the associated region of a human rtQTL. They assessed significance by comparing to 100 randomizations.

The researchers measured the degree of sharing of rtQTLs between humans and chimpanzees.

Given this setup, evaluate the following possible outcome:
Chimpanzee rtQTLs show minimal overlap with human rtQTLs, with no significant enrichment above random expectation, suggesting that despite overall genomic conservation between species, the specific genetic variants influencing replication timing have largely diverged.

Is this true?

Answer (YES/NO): NO